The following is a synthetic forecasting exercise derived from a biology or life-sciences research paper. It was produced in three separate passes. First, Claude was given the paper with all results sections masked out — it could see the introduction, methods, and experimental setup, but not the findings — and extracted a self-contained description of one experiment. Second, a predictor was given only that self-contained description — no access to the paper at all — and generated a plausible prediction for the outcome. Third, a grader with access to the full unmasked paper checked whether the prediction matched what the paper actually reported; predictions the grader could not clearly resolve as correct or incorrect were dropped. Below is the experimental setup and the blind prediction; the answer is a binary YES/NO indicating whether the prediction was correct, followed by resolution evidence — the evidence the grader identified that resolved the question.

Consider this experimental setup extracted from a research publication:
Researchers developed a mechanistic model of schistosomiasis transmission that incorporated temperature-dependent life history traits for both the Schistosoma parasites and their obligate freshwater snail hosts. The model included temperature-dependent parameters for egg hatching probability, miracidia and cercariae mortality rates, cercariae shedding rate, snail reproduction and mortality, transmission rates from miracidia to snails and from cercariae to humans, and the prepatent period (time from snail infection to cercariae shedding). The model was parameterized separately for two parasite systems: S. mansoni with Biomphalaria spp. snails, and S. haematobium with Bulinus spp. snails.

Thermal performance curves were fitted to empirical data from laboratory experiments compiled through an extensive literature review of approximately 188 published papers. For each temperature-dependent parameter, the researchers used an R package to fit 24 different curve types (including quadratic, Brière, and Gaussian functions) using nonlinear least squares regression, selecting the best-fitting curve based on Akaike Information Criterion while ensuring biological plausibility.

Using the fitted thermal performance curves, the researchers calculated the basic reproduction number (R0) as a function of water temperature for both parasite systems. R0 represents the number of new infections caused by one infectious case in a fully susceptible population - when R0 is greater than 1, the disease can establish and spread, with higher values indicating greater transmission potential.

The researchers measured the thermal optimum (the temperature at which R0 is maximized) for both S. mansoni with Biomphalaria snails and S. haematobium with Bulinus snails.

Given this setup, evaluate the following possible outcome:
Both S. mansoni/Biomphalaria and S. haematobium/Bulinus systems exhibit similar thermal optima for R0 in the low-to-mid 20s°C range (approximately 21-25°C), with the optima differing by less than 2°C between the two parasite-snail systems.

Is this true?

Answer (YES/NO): NO